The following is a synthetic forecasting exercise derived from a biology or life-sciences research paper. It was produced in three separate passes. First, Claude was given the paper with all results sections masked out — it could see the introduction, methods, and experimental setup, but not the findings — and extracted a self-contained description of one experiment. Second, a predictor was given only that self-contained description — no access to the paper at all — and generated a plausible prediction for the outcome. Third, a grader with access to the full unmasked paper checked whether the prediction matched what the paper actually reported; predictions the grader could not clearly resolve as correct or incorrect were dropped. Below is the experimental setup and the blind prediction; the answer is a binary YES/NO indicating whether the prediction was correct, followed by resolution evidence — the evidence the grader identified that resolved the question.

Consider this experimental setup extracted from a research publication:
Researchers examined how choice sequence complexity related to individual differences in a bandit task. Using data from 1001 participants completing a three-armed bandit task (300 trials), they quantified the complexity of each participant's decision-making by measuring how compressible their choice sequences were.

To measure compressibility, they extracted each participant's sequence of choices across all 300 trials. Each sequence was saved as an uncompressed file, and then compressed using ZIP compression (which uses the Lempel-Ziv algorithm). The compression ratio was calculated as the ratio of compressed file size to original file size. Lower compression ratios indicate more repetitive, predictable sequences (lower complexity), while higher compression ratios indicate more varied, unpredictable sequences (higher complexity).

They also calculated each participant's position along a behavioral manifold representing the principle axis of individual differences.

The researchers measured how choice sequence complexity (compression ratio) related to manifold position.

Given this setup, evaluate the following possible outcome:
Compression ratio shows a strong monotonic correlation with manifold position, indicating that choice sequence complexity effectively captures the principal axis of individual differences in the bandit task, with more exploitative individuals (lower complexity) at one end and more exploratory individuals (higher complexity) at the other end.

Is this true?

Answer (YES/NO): YES